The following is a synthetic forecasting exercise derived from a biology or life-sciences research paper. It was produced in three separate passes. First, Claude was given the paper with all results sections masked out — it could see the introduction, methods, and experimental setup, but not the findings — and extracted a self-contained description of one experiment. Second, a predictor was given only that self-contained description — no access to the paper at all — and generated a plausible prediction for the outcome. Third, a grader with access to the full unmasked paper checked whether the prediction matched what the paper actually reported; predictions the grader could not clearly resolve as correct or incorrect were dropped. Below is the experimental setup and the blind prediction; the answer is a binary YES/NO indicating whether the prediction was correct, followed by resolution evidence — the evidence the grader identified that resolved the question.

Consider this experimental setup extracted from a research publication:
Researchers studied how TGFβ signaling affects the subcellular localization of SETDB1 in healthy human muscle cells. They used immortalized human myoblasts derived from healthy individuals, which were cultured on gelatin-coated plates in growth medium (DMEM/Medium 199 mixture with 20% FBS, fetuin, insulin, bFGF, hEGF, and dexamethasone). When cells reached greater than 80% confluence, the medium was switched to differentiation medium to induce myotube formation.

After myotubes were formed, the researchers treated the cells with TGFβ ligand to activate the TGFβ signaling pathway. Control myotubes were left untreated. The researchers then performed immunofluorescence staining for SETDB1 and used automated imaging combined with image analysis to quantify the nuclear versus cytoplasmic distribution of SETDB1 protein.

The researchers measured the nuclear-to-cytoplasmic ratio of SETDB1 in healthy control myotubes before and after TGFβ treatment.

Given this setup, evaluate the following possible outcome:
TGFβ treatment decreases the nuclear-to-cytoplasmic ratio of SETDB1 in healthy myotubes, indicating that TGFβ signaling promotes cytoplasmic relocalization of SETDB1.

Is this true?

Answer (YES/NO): NO